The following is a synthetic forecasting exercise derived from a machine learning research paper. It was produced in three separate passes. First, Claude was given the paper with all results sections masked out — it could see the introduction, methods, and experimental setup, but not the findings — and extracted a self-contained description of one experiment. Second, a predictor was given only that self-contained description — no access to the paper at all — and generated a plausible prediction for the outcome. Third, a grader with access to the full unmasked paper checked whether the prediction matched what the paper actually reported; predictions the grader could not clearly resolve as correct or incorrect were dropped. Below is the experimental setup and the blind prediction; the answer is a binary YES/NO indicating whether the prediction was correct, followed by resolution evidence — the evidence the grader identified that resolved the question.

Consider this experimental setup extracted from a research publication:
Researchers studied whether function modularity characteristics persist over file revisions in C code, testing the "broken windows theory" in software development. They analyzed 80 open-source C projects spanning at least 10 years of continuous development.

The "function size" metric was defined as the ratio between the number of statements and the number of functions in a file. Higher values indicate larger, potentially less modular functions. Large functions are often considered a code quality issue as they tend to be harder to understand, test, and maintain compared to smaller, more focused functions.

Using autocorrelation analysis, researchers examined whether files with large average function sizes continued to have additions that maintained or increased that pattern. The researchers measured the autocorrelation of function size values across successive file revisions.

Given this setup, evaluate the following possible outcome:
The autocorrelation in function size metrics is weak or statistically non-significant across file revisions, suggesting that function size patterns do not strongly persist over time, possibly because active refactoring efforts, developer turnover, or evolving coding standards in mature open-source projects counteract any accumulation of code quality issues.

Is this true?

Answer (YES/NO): NO